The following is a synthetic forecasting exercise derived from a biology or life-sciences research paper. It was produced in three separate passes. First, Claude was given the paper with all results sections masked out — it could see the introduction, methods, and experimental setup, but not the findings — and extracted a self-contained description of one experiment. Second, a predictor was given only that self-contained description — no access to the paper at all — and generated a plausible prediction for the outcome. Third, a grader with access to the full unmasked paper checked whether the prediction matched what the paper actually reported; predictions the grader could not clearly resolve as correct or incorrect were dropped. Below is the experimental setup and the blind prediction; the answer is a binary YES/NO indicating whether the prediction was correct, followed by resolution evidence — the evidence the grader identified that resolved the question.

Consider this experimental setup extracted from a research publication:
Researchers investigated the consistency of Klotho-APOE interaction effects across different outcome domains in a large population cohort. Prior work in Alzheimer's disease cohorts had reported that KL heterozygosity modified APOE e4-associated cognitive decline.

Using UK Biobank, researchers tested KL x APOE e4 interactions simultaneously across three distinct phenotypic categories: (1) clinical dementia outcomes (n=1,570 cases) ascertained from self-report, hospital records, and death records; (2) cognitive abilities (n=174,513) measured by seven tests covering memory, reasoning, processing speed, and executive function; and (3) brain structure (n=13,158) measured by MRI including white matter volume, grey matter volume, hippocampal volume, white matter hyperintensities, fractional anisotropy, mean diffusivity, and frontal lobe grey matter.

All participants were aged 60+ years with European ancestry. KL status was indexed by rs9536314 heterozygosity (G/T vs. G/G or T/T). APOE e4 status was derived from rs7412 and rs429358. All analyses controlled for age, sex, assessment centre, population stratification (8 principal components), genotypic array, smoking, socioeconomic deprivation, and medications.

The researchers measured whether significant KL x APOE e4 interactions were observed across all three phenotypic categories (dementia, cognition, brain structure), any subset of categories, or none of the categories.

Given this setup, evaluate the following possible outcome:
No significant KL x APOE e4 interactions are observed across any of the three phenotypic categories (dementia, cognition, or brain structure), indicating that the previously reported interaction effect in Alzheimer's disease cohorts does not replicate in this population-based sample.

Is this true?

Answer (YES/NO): YES